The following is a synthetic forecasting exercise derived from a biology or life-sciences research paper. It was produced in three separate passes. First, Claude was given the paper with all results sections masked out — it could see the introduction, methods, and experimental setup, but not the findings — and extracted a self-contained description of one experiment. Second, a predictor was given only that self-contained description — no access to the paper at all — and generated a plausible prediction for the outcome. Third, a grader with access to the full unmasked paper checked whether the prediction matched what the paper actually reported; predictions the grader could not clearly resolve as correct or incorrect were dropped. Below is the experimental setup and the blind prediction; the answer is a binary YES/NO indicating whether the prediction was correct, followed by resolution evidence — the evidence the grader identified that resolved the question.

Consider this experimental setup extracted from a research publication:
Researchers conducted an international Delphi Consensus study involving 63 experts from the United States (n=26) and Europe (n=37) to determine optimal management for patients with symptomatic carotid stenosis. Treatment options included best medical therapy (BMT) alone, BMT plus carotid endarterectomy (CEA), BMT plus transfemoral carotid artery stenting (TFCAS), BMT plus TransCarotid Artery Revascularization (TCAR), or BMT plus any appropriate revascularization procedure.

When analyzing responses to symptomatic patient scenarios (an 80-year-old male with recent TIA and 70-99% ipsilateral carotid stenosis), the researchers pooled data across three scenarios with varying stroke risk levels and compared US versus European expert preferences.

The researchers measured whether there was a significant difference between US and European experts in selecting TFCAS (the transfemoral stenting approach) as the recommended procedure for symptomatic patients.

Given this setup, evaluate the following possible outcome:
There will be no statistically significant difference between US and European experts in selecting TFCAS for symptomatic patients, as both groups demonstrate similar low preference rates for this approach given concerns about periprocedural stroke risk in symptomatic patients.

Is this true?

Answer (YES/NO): NO